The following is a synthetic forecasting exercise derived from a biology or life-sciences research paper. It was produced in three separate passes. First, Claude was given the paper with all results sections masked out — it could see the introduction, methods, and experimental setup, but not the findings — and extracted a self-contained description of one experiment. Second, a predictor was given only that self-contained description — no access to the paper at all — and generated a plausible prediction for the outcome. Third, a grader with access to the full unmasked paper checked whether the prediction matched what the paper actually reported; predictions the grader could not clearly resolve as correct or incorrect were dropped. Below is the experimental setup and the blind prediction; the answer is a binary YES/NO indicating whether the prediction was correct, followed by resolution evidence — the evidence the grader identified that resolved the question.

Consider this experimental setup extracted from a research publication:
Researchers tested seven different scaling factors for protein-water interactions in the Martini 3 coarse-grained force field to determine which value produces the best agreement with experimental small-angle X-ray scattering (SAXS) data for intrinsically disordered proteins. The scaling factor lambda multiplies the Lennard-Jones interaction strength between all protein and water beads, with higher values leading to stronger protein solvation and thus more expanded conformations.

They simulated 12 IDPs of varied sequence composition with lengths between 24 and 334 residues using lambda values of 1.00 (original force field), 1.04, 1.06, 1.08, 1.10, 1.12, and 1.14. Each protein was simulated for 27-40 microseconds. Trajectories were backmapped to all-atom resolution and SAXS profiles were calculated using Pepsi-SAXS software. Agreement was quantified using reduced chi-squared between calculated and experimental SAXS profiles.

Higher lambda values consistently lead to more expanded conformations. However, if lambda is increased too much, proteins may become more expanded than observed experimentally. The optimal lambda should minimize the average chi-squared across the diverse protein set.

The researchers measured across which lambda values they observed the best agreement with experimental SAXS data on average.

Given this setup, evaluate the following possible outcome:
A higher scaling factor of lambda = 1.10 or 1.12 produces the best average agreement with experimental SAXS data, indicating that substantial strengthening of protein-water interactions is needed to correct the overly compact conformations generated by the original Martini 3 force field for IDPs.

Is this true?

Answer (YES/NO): YES